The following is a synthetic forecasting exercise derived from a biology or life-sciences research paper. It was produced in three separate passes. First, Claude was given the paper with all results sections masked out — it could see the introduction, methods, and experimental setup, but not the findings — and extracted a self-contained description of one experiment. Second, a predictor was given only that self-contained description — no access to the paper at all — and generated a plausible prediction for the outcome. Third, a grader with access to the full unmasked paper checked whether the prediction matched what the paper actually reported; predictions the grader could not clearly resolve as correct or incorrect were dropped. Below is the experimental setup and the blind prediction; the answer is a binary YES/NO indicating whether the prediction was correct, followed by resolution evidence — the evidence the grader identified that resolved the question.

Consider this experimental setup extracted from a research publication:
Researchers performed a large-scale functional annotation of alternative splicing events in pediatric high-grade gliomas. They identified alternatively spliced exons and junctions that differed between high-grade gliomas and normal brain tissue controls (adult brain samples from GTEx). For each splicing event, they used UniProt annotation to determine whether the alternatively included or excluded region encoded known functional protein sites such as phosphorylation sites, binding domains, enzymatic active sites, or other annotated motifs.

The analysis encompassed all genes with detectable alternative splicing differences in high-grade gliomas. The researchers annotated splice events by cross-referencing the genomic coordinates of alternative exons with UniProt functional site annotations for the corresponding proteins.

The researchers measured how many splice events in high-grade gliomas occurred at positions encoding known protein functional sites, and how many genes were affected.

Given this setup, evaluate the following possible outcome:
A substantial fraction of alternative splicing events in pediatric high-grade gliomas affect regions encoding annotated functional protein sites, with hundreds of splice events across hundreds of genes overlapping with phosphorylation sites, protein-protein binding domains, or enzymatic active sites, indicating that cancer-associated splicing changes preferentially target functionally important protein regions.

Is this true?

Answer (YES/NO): NO